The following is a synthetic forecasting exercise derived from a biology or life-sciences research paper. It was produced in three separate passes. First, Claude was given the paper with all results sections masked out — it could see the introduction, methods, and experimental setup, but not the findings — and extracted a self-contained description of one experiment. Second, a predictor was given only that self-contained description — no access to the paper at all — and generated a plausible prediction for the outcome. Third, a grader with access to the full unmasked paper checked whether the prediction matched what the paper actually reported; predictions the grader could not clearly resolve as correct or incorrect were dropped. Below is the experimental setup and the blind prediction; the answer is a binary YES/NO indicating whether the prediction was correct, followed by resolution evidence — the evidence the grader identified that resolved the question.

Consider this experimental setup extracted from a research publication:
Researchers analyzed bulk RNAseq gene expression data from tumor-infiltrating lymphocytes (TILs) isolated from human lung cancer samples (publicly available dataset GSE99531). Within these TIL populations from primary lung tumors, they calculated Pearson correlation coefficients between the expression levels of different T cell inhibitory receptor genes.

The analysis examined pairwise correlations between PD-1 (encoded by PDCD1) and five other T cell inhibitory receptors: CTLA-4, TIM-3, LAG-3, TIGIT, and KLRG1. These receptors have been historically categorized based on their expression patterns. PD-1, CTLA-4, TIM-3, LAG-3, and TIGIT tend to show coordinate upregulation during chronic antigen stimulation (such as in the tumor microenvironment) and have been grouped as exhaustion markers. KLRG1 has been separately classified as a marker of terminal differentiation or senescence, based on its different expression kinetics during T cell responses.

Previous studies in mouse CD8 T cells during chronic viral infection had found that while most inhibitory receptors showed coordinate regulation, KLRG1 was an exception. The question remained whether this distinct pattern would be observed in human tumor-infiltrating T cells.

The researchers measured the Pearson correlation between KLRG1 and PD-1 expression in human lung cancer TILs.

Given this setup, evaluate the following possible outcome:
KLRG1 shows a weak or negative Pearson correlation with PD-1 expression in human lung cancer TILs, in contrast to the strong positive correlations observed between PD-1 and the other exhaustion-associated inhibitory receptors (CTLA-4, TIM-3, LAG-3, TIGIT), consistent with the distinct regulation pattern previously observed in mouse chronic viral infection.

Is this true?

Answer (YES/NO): YES